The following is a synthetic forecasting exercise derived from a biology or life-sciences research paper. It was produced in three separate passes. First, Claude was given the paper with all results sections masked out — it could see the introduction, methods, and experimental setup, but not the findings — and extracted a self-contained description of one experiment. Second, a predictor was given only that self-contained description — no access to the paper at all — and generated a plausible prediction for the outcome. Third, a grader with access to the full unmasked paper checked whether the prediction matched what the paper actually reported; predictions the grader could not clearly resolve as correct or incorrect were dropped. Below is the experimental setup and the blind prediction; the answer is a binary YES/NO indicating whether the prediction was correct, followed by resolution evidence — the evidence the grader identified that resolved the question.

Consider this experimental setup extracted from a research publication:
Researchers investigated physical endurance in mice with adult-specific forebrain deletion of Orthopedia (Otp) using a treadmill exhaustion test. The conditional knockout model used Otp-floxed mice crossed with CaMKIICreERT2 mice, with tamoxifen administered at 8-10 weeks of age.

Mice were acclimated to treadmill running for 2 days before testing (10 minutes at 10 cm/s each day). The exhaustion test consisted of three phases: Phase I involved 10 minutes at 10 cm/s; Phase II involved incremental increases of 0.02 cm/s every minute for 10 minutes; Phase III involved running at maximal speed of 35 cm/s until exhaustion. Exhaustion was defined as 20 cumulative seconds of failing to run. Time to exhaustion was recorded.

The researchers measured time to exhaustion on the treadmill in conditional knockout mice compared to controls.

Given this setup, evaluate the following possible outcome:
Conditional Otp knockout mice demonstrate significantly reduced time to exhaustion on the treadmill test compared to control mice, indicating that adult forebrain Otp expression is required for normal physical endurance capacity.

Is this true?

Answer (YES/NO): NO